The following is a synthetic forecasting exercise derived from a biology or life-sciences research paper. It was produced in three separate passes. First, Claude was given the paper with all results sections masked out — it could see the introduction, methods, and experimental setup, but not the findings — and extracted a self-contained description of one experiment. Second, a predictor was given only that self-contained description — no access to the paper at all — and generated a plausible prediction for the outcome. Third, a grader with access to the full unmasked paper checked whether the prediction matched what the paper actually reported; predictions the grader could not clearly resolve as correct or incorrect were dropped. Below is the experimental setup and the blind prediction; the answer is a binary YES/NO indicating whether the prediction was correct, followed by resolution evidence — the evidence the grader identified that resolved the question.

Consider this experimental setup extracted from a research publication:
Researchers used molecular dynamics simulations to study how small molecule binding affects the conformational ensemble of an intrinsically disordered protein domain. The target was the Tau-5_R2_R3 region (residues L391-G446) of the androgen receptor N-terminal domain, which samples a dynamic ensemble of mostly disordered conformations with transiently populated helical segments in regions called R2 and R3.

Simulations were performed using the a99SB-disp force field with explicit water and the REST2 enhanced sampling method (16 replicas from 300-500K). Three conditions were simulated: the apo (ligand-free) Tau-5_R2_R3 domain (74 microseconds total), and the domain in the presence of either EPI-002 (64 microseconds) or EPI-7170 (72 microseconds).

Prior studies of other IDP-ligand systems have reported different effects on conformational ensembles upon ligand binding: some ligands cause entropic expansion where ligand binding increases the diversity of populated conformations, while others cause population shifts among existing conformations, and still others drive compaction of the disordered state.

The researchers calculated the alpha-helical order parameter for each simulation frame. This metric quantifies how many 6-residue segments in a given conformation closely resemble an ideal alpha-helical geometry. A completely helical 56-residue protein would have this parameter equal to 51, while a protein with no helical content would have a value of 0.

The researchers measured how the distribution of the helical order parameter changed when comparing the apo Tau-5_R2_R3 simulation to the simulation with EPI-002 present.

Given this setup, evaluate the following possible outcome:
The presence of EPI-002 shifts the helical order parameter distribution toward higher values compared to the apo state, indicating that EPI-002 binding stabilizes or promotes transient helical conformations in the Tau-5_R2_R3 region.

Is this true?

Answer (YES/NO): YES